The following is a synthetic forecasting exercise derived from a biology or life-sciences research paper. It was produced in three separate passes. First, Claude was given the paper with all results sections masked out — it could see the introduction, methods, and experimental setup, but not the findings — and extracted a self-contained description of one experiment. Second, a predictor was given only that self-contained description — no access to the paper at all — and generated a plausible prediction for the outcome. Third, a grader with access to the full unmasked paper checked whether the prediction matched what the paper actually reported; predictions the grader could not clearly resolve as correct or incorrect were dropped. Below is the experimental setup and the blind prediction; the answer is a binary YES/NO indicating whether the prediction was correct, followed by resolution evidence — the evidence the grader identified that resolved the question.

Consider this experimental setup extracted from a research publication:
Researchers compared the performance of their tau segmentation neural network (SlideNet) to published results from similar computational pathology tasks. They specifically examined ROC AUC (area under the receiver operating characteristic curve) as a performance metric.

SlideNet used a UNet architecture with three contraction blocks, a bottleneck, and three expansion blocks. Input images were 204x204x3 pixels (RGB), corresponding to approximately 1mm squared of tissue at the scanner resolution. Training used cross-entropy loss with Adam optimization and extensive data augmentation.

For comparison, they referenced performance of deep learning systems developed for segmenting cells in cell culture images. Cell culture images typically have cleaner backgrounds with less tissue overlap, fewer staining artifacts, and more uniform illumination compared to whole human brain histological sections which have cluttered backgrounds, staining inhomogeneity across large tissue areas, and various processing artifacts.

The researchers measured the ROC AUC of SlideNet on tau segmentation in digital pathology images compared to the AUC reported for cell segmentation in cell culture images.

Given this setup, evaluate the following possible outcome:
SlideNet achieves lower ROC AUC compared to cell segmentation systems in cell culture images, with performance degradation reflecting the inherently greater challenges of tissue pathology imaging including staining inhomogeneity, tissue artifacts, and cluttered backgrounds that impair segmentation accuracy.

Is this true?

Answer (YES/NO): YES